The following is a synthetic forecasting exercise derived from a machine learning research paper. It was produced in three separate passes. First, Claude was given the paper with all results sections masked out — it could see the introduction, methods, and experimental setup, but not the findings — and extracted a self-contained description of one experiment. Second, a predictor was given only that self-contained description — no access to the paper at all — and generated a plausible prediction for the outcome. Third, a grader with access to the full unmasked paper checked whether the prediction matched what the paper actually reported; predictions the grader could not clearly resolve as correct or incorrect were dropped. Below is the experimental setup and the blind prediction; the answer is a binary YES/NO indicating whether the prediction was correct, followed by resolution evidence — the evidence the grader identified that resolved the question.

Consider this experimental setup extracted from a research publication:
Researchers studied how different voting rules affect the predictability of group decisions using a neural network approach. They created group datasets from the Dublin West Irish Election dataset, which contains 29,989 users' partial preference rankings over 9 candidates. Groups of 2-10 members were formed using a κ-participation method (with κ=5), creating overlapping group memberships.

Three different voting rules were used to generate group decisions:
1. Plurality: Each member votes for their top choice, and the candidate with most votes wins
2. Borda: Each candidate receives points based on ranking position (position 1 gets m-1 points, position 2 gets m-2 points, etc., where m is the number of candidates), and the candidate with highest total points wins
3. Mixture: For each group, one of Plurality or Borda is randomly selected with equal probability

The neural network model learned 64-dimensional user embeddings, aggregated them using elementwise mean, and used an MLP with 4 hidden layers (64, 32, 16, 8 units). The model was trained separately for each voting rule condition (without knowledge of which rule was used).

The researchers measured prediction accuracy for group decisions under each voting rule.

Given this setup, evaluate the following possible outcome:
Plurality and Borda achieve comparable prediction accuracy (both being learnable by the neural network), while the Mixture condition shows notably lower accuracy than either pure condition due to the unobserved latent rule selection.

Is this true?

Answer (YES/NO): NO